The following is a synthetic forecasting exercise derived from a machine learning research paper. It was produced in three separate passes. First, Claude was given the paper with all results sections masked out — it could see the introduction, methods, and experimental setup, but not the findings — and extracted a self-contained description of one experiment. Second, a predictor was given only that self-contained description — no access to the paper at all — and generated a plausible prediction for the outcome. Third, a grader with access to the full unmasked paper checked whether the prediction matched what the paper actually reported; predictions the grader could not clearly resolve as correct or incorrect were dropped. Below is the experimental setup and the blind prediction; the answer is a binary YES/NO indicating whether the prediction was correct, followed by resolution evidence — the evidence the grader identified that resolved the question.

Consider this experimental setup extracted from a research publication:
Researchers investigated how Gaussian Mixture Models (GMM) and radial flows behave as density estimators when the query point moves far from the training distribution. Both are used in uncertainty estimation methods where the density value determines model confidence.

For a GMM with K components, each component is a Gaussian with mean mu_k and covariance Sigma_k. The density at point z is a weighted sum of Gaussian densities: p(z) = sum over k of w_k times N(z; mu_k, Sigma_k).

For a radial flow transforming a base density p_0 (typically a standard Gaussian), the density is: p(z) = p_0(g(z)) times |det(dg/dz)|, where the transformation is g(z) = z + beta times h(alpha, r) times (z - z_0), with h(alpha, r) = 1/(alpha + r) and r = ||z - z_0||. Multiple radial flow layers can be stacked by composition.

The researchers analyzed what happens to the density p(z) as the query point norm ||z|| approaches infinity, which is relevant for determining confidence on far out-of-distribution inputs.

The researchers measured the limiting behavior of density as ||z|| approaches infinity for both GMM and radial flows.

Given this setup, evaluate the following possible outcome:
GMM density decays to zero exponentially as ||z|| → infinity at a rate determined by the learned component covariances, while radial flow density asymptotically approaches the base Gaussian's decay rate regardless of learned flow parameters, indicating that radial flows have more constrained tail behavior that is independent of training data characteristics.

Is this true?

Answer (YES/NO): NO